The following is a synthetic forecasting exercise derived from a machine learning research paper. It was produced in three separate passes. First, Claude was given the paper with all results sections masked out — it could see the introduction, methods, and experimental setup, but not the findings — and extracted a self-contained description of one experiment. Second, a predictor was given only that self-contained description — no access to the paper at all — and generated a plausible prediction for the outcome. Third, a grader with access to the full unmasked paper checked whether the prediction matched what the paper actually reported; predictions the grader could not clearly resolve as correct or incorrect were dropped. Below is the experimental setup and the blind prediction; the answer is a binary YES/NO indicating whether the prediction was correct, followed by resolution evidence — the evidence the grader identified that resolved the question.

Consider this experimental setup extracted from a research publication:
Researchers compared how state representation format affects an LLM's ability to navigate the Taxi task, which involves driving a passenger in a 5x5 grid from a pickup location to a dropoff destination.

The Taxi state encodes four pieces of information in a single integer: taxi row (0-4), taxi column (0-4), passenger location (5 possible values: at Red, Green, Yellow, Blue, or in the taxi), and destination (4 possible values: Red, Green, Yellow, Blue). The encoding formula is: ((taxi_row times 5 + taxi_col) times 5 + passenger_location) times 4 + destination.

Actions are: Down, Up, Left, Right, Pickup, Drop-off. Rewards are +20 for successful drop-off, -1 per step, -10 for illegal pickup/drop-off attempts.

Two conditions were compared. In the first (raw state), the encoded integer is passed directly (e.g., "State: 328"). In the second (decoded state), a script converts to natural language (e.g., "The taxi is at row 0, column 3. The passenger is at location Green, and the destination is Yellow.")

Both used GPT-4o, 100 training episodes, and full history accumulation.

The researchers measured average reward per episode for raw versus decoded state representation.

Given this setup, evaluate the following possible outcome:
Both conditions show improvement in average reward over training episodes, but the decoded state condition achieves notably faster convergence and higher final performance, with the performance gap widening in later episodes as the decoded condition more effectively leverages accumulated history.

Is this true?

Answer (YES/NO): NO